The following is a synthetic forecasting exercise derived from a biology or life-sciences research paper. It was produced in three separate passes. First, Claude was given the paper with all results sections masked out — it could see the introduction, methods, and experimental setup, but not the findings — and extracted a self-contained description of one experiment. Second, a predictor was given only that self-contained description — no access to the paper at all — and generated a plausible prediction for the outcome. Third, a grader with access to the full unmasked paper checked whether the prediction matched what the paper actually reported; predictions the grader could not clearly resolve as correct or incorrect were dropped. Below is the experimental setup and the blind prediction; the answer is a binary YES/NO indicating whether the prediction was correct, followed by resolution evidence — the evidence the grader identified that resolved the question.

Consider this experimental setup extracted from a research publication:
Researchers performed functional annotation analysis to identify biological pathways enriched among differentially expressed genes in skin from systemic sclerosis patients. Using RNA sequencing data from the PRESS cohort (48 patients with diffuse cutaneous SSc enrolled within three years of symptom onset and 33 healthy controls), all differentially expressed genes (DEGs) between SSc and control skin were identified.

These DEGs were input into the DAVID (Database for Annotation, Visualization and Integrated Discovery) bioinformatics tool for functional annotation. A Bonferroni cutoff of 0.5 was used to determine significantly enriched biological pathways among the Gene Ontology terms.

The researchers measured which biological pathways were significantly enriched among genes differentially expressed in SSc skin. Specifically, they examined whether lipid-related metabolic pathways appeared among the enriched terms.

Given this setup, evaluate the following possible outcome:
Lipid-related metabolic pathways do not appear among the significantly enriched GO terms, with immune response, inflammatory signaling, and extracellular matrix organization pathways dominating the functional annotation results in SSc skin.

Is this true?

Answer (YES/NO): NO